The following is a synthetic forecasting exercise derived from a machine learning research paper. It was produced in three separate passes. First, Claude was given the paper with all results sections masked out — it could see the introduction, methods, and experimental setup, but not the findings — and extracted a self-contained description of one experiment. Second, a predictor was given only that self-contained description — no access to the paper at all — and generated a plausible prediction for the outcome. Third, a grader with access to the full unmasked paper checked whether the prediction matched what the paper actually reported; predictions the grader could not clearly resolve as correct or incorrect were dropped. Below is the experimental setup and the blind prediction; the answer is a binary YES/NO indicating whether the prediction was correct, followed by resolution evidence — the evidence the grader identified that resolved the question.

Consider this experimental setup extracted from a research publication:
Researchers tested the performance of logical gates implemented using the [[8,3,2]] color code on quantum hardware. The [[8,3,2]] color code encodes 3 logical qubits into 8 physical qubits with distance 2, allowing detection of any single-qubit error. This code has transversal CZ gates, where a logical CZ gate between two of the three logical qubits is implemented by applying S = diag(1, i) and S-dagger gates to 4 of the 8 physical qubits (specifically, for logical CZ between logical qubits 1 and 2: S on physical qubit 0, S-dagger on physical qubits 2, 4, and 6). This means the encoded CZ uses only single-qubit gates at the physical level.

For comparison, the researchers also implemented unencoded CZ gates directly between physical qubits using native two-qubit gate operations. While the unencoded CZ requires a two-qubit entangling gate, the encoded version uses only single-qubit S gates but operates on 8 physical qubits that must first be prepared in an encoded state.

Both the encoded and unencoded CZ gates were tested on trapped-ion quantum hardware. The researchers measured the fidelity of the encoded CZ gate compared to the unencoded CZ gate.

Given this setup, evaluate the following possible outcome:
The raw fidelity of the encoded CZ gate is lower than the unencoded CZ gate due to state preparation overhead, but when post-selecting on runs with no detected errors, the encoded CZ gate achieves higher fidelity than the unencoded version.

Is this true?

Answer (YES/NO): NO